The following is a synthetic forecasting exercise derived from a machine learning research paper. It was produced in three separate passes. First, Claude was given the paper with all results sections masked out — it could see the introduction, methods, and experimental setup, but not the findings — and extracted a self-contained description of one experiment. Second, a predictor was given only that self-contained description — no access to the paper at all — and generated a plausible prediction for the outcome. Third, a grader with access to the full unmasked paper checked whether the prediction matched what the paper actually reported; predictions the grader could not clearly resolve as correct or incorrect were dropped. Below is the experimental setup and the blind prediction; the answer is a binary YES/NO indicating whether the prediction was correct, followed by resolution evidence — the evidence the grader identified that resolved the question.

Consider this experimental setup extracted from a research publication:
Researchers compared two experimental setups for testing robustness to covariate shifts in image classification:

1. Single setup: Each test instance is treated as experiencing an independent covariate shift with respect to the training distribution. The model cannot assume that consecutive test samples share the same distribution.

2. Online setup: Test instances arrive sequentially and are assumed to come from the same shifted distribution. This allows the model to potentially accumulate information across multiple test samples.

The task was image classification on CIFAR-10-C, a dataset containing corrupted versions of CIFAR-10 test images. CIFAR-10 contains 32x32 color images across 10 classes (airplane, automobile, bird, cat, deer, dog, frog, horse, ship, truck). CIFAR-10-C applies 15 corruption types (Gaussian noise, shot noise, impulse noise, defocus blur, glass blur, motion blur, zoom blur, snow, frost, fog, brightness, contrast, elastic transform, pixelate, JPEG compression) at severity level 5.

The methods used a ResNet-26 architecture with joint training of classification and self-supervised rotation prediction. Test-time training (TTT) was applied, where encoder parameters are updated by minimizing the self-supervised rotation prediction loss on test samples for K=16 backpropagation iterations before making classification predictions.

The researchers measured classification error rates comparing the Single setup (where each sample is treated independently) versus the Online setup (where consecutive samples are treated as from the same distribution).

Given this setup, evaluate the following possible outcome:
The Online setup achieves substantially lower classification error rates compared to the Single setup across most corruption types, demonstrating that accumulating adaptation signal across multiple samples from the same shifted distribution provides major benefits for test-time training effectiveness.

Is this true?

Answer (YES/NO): YES